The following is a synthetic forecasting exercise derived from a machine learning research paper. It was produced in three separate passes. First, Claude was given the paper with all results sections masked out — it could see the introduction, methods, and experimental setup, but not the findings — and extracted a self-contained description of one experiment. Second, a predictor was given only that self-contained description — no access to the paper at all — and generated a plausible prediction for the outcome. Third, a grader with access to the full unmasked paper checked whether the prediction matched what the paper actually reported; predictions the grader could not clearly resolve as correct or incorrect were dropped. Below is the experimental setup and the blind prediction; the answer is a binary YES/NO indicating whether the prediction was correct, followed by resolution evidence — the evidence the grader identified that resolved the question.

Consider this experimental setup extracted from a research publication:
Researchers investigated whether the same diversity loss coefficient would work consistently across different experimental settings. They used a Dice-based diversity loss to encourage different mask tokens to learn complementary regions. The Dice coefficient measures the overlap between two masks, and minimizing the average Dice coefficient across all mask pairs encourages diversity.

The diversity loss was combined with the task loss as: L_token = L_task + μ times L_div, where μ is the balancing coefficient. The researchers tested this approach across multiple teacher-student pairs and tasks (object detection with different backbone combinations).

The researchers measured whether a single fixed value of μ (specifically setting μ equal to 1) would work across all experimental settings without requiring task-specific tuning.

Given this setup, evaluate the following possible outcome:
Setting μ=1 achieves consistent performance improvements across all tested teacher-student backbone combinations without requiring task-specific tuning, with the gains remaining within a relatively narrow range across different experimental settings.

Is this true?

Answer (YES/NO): NO